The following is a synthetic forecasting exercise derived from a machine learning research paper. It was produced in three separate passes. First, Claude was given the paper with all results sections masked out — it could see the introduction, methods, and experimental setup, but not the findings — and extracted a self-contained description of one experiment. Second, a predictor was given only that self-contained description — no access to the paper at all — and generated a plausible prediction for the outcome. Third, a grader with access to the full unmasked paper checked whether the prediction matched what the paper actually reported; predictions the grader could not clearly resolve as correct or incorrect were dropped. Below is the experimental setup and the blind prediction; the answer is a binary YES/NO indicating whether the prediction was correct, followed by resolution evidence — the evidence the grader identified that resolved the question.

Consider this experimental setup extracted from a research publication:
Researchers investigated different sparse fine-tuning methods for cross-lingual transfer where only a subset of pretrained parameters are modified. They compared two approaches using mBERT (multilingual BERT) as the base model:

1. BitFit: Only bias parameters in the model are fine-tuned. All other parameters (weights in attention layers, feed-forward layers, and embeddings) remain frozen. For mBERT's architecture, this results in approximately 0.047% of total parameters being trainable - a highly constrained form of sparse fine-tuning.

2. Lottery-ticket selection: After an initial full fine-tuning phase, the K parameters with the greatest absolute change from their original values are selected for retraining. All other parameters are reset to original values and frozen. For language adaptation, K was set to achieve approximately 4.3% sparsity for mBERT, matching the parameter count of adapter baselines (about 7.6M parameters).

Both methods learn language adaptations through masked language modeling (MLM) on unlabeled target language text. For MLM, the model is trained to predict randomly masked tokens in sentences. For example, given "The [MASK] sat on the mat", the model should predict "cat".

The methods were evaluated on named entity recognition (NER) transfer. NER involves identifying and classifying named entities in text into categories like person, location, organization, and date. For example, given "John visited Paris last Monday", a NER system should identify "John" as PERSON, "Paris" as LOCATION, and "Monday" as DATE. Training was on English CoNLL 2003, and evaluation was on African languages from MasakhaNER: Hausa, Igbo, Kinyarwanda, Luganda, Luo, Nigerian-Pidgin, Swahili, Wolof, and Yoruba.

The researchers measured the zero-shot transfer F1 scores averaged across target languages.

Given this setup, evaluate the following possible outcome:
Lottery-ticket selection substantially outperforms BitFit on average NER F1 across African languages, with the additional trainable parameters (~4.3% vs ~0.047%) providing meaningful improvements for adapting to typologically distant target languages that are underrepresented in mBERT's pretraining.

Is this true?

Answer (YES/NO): YES